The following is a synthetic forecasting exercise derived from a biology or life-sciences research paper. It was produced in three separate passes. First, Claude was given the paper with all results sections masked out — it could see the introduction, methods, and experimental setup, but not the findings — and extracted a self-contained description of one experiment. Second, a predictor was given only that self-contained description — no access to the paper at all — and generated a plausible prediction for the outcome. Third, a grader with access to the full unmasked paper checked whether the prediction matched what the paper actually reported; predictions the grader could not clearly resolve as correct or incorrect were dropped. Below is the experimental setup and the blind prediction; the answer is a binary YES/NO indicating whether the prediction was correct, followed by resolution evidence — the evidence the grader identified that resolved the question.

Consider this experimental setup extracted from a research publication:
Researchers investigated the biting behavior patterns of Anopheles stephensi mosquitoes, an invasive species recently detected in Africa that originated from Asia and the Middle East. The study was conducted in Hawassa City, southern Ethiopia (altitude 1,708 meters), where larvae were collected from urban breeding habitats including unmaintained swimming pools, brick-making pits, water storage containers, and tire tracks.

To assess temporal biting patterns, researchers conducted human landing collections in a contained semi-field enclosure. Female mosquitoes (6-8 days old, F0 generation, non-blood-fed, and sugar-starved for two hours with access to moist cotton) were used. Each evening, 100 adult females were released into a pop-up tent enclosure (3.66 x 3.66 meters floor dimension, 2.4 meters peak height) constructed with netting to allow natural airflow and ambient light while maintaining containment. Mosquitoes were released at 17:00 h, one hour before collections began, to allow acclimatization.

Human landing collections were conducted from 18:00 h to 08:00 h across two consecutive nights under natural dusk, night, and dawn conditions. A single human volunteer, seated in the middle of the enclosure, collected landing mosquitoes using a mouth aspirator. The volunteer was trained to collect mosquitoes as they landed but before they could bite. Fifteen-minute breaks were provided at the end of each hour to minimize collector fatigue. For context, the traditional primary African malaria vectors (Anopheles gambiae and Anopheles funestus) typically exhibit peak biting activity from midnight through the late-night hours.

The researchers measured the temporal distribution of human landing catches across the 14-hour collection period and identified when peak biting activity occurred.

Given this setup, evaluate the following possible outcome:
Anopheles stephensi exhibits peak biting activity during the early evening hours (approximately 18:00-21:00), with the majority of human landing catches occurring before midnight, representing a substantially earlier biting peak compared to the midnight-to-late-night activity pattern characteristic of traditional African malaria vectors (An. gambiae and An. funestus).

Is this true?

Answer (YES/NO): YES